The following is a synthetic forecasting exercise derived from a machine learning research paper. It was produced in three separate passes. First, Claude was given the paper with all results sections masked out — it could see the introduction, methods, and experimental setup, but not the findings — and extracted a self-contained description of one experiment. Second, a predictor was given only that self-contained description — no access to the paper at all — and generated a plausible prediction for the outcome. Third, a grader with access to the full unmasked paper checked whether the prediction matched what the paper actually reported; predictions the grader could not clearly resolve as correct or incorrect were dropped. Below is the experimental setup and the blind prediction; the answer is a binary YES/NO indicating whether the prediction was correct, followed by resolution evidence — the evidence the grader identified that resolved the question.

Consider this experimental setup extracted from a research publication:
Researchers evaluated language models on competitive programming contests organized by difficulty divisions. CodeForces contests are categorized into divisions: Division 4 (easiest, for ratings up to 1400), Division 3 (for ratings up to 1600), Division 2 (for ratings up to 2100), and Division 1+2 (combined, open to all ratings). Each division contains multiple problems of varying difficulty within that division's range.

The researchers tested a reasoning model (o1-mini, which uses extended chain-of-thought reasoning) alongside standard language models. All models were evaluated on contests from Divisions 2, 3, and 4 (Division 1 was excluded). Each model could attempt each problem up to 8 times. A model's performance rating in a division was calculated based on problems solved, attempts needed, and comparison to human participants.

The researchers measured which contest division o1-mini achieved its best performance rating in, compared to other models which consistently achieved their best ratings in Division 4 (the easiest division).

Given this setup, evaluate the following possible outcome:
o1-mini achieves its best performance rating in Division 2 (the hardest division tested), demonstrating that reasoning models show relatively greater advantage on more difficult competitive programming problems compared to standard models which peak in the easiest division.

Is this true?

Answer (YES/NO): NO